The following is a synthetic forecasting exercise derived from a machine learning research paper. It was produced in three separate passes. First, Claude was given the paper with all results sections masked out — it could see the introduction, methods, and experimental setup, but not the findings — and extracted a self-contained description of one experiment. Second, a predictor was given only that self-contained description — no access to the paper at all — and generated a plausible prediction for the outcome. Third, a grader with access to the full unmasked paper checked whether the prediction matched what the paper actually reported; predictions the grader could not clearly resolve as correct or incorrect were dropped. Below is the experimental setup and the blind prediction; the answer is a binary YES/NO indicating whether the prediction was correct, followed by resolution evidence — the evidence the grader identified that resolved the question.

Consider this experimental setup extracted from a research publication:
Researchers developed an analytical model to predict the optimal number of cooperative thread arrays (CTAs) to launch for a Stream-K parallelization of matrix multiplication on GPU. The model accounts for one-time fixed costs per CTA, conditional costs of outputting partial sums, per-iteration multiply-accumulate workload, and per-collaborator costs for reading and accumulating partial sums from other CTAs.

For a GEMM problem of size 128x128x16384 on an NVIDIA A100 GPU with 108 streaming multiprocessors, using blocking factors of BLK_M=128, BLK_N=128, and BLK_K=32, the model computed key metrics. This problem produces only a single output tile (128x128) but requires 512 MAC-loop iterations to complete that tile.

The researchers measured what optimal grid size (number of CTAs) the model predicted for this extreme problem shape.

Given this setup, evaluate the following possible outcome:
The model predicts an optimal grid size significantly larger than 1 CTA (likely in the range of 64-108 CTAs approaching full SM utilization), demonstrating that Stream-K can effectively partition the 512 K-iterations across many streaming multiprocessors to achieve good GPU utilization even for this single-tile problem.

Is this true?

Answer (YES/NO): NO